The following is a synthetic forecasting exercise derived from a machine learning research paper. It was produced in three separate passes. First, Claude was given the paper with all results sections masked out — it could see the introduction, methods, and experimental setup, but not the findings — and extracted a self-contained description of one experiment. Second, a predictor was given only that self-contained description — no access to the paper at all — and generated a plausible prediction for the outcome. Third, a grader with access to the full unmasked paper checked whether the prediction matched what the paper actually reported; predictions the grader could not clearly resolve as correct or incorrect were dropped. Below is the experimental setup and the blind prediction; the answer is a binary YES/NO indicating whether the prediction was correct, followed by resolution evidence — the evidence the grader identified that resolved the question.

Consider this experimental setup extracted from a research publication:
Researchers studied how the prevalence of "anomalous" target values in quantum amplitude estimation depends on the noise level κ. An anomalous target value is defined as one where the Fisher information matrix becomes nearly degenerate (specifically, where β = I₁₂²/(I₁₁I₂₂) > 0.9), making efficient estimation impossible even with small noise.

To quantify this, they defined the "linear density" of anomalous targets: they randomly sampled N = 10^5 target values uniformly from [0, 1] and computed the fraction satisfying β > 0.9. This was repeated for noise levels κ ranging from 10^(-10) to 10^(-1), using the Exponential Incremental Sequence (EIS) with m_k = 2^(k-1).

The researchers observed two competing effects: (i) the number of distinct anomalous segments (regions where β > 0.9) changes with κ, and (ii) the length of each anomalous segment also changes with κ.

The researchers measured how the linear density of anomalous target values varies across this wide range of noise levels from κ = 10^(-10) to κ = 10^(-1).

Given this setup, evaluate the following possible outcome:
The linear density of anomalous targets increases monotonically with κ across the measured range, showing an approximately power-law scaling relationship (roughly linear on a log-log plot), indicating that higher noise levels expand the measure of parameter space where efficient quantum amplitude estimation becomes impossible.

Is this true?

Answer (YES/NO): NO